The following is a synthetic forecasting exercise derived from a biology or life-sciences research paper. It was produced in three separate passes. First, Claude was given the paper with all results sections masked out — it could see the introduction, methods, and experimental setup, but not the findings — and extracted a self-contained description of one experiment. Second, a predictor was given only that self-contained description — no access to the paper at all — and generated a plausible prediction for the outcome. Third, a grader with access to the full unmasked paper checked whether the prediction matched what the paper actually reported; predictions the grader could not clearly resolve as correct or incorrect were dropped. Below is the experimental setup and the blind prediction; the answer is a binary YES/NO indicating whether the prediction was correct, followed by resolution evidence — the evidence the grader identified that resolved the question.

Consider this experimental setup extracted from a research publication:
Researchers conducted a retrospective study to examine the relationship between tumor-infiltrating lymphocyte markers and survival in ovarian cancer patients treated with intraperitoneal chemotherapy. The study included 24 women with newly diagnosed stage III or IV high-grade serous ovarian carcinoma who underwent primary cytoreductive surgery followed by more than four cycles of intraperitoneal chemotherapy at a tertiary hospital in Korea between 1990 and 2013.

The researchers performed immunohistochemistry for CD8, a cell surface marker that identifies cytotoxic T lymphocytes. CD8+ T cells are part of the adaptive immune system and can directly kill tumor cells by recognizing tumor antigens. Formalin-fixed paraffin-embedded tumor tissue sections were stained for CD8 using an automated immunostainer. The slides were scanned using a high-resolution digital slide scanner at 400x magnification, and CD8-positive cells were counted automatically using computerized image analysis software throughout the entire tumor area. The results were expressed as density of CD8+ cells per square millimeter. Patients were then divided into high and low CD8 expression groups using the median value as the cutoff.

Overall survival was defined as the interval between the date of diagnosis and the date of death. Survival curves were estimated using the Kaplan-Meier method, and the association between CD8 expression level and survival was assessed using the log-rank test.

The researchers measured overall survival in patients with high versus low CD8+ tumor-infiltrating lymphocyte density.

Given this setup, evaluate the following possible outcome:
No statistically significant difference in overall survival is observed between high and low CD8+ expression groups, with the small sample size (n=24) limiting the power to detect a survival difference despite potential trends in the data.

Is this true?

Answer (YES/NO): YES